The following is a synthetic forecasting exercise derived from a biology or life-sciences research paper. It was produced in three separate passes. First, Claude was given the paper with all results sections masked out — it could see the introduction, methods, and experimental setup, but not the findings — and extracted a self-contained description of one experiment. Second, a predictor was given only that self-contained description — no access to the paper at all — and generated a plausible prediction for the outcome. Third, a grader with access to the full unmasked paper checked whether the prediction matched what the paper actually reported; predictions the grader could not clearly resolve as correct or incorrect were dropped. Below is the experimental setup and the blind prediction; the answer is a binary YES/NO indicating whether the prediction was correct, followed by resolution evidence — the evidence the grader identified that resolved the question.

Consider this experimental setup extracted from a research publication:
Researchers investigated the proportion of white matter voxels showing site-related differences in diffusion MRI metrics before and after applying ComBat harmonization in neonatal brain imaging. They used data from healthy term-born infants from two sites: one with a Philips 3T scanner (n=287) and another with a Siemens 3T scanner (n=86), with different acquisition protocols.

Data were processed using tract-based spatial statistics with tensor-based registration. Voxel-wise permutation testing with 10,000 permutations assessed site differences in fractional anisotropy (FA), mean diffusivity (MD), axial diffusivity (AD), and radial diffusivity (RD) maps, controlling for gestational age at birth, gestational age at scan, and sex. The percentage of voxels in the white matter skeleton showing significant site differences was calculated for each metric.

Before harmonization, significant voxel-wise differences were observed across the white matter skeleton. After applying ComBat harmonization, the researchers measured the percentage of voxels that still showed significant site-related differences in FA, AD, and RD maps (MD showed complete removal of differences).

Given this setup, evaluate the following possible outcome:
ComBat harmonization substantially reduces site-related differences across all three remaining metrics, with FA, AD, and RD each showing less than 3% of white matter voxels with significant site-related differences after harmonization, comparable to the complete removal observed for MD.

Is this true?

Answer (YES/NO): YES